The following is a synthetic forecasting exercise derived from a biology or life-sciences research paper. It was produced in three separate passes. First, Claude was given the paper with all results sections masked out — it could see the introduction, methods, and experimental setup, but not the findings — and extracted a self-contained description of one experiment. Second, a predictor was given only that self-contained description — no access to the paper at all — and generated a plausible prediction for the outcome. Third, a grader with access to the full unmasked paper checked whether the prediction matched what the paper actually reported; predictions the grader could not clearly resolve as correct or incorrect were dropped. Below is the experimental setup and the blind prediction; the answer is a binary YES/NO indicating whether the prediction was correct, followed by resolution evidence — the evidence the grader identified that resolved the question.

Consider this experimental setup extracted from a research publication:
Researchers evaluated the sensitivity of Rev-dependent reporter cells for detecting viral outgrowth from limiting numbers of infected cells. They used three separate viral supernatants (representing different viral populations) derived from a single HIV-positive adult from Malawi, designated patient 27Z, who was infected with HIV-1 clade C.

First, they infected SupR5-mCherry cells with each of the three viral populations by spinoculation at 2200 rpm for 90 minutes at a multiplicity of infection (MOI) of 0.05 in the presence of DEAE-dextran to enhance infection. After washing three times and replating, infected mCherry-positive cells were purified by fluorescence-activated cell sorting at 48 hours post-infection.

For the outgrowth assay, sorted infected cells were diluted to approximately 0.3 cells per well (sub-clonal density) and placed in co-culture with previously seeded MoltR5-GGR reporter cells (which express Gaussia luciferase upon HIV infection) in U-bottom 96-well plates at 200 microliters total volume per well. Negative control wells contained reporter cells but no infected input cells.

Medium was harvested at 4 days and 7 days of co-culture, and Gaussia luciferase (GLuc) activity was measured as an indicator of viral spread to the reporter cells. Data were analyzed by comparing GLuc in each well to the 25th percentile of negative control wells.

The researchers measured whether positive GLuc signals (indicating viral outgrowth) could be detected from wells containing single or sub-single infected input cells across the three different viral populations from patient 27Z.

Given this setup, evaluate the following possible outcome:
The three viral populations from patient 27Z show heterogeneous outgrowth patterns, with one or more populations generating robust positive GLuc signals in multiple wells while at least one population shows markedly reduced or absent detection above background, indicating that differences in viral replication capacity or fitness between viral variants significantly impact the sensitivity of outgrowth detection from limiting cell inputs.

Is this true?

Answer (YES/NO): NO